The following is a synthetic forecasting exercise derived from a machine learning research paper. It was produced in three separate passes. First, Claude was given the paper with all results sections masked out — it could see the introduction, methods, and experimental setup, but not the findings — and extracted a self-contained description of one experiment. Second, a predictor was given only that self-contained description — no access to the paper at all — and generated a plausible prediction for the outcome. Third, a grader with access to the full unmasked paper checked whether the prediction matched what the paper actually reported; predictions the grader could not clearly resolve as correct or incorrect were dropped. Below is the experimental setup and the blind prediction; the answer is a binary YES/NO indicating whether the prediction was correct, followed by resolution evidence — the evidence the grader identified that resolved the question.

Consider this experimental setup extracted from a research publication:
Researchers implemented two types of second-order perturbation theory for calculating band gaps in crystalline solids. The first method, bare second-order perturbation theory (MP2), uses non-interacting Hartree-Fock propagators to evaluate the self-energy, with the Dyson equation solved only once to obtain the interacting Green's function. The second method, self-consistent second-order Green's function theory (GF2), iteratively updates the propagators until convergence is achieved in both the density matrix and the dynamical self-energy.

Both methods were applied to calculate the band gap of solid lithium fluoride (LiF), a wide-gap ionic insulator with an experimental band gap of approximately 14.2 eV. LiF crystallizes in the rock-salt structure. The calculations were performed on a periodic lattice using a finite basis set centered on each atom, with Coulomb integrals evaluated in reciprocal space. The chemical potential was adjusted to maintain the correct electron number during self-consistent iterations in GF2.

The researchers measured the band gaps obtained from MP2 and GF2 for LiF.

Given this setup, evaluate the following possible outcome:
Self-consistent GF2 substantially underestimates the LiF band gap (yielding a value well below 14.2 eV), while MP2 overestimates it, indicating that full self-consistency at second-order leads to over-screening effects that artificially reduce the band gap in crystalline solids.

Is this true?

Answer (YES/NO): NO